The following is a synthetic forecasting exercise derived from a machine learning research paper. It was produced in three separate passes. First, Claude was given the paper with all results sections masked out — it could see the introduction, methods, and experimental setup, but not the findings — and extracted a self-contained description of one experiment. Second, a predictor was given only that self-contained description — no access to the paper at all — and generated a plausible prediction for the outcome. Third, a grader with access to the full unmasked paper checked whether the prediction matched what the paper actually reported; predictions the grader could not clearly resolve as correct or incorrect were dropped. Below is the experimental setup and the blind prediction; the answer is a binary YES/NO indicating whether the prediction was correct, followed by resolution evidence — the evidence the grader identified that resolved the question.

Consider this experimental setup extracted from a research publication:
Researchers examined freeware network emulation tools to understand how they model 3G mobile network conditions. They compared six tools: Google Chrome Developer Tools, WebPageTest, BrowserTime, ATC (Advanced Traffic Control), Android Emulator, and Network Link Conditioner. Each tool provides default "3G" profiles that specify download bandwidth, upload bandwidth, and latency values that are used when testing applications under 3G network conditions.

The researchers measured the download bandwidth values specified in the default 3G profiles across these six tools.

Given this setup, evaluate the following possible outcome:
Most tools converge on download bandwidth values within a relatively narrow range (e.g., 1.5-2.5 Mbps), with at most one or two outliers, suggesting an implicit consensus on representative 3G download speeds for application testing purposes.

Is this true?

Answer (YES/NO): NO